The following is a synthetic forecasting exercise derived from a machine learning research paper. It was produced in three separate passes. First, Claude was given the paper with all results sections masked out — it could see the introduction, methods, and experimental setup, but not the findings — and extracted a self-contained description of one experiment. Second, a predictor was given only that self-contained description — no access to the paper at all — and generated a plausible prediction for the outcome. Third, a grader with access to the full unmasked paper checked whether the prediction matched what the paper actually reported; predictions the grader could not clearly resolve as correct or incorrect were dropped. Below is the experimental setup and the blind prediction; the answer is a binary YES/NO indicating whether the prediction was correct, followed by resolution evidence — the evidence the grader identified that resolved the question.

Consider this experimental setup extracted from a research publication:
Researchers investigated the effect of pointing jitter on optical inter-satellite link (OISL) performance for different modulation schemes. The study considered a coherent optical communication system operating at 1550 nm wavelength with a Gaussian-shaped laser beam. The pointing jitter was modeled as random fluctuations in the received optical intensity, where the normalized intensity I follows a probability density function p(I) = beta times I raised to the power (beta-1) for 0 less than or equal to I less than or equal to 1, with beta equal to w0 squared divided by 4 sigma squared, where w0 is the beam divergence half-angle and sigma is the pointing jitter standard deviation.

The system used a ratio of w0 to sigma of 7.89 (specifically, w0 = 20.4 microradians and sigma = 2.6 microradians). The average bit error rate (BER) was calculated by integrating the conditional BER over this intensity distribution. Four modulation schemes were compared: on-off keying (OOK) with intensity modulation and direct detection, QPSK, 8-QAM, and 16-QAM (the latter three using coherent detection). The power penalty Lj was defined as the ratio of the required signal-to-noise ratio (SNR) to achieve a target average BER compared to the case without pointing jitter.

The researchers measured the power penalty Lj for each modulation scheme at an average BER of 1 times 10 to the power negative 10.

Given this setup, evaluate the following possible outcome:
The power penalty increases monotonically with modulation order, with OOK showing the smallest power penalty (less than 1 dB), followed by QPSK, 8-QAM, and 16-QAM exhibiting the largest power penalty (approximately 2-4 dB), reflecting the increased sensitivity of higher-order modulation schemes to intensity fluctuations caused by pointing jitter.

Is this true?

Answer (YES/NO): NO